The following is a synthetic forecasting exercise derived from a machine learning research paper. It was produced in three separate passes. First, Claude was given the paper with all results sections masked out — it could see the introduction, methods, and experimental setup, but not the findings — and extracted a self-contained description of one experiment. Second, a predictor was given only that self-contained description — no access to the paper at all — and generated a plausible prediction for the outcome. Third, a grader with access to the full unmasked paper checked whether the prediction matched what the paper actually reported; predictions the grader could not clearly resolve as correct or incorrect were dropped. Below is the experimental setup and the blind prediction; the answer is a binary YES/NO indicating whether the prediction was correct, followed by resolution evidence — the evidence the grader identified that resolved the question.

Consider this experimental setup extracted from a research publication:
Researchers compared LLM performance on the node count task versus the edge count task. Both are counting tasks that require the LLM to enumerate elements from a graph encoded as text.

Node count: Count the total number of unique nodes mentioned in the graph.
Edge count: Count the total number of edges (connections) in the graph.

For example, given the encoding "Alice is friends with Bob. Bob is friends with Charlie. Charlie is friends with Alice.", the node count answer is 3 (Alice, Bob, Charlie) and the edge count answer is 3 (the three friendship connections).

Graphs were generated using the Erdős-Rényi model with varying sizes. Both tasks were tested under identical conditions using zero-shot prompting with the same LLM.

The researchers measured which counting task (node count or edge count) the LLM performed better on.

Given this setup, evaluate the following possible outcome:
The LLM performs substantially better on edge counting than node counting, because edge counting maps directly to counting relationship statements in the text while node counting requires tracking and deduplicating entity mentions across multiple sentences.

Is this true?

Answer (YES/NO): NO